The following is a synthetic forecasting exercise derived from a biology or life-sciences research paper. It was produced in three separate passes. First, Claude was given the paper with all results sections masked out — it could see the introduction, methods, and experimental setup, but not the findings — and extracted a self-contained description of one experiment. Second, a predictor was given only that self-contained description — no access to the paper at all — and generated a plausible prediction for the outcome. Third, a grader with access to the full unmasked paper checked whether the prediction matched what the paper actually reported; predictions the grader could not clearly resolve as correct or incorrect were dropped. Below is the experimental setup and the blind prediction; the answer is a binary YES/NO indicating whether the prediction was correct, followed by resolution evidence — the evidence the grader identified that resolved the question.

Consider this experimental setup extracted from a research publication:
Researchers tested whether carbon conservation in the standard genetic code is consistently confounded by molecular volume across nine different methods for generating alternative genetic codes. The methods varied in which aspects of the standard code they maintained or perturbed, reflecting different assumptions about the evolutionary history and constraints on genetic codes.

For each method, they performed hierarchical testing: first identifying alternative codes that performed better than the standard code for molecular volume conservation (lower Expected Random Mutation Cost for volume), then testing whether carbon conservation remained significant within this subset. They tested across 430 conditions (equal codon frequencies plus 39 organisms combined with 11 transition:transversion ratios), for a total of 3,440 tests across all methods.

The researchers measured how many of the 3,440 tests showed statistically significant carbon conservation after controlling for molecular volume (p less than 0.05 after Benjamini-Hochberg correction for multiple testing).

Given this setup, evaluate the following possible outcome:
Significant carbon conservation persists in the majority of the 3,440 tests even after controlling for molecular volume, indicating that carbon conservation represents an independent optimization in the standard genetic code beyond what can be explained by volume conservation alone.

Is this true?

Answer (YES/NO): NO